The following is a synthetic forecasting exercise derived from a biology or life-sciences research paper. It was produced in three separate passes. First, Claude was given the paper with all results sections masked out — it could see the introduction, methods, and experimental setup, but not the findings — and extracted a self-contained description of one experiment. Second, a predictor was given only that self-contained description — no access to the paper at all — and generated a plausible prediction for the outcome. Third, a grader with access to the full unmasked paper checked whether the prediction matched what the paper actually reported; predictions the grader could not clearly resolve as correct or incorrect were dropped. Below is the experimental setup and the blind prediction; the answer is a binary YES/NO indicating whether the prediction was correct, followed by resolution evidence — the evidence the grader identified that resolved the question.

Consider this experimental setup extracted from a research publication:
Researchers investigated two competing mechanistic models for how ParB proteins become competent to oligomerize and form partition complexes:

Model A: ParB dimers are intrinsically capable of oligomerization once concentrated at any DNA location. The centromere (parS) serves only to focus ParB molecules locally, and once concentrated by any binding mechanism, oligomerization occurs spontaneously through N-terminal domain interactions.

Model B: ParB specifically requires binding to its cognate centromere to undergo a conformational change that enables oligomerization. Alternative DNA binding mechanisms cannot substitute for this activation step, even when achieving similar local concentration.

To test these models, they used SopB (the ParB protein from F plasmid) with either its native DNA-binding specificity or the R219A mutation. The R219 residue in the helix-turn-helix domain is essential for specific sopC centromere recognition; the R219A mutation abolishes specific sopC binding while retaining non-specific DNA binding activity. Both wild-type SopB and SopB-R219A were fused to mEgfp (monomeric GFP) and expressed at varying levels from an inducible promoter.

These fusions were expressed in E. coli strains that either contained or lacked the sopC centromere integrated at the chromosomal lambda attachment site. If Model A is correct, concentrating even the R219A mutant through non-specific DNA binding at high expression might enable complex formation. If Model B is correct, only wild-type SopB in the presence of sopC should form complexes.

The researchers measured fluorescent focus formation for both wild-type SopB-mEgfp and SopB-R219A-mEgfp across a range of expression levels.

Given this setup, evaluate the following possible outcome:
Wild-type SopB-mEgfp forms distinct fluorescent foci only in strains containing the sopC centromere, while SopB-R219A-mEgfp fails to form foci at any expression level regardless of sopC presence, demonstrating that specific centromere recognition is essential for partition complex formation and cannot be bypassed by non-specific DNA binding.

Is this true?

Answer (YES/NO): YES